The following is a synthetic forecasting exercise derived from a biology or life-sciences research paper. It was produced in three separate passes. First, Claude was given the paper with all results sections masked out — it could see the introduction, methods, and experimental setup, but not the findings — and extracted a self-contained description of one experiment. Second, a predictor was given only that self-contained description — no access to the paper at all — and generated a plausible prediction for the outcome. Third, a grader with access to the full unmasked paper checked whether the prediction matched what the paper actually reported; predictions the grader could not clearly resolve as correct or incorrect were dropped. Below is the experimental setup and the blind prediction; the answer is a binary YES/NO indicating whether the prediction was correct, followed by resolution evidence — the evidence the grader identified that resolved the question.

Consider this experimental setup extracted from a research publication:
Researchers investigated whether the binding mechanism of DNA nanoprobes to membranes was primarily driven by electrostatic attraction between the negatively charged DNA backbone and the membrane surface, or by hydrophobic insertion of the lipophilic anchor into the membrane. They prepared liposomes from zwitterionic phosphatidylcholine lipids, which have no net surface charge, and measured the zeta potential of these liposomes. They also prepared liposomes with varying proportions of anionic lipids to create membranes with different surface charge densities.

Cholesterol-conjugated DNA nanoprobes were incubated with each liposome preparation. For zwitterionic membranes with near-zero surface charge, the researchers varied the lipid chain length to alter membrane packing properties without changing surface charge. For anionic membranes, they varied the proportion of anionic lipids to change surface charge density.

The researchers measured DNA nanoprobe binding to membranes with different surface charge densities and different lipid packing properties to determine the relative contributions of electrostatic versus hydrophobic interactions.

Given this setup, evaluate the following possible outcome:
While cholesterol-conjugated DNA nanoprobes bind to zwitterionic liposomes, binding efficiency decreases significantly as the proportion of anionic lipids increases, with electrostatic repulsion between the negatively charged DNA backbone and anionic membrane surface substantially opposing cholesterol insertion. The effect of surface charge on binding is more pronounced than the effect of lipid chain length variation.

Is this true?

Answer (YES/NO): YES